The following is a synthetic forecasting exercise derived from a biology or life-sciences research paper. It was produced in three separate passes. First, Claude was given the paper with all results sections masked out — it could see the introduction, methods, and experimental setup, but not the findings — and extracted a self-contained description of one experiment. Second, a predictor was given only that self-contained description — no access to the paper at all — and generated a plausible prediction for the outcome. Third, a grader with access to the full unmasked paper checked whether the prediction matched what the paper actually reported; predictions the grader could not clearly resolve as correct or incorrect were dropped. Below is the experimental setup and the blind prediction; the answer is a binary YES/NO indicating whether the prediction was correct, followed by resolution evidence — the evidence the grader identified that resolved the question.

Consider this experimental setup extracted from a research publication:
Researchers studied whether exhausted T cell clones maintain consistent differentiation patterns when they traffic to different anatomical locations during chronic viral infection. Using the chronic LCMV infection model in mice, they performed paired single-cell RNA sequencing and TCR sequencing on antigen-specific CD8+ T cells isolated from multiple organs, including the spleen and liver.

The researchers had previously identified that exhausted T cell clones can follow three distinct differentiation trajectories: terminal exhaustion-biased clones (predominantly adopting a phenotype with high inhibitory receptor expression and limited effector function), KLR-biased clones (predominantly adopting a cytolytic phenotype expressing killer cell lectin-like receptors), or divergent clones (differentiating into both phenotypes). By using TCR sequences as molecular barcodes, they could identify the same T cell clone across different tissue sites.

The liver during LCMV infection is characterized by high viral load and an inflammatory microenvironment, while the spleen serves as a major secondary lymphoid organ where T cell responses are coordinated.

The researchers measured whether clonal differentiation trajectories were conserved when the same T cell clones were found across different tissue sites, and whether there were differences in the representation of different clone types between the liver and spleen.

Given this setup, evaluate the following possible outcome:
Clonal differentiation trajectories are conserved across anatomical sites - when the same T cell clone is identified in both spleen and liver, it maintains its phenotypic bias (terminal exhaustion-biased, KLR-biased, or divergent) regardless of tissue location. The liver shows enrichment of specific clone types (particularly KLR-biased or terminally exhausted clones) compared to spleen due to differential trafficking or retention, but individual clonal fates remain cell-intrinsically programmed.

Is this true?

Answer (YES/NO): NO